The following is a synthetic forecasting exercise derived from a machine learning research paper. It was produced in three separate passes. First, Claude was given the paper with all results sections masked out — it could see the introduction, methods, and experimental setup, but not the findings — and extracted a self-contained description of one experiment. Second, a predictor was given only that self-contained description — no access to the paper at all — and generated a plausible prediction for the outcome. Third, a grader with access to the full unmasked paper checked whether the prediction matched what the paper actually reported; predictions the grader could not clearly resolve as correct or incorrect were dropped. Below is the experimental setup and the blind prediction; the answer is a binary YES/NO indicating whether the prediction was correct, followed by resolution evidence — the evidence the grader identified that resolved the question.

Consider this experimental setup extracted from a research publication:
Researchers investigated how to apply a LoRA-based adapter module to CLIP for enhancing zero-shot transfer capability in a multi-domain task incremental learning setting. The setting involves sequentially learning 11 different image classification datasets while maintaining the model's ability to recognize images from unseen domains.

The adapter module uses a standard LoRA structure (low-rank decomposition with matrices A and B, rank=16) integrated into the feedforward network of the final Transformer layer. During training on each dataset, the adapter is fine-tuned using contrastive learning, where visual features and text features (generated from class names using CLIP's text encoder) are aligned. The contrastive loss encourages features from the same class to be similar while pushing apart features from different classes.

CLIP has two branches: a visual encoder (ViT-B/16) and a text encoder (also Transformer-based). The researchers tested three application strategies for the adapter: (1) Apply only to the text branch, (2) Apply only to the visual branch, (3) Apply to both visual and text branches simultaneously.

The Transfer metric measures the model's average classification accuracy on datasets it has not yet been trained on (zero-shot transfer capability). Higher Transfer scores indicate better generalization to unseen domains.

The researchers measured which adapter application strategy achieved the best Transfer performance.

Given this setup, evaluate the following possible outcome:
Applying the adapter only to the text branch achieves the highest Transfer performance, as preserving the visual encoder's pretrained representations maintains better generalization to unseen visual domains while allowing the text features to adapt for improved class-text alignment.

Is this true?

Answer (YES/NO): NO